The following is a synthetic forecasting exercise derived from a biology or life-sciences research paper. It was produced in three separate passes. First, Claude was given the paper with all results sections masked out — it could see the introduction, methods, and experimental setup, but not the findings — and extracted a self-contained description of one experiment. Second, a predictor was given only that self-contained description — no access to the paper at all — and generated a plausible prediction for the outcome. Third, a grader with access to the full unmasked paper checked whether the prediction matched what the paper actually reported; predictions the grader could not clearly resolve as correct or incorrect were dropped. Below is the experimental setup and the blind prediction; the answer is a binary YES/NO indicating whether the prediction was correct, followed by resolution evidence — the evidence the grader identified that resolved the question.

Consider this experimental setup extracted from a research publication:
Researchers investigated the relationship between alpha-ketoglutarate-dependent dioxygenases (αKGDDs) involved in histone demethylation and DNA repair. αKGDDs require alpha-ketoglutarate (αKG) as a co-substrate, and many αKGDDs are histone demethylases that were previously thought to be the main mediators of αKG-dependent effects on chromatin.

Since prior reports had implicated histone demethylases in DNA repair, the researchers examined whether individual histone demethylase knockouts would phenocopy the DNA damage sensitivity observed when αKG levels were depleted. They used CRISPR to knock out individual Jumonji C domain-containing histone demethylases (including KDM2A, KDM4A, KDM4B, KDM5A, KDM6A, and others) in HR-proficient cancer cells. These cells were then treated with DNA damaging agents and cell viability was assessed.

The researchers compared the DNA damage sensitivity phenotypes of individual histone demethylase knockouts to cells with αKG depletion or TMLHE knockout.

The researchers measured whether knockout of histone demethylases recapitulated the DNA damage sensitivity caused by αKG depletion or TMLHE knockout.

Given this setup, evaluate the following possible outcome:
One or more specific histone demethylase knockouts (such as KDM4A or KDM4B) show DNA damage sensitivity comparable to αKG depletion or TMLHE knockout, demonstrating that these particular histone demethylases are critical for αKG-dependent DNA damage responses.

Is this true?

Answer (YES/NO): NO